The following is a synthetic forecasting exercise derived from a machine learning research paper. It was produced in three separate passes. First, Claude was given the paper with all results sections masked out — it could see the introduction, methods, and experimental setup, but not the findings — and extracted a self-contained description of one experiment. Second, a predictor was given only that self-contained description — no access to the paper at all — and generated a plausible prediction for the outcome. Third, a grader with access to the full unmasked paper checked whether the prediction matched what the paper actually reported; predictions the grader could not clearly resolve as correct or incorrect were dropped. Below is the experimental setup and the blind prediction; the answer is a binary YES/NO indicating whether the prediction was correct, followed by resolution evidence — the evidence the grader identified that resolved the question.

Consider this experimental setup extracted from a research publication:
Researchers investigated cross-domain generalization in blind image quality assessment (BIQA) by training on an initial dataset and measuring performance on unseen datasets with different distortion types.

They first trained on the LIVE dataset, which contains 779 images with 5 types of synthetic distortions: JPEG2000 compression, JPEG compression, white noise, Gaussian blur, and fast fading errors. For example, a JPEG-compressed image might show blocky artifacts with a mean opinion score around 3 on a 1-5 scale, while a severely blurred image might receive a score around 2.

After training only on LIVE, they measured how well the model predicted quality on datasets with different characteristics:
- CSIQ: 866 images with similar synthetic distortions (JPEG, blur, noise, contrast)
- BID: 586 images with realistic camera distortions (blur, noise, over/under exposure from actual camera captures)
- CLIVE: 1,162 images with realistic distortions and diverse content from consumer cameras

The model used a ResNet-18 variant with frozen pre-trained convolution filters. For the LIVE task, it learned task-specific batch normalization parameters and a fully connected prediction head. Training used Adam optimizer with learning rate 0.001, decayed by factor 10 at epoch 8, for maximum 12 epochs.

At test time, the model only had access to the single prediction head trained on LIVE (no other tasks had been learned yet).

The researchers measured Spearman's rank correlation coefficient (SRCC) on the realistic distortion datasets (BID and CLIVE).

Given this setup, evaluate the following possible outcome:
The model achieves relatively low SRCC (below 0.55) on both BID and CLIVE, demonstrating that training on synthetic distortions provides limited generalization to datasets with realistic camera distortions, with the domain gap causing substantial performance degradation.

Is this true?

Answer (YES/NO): NO